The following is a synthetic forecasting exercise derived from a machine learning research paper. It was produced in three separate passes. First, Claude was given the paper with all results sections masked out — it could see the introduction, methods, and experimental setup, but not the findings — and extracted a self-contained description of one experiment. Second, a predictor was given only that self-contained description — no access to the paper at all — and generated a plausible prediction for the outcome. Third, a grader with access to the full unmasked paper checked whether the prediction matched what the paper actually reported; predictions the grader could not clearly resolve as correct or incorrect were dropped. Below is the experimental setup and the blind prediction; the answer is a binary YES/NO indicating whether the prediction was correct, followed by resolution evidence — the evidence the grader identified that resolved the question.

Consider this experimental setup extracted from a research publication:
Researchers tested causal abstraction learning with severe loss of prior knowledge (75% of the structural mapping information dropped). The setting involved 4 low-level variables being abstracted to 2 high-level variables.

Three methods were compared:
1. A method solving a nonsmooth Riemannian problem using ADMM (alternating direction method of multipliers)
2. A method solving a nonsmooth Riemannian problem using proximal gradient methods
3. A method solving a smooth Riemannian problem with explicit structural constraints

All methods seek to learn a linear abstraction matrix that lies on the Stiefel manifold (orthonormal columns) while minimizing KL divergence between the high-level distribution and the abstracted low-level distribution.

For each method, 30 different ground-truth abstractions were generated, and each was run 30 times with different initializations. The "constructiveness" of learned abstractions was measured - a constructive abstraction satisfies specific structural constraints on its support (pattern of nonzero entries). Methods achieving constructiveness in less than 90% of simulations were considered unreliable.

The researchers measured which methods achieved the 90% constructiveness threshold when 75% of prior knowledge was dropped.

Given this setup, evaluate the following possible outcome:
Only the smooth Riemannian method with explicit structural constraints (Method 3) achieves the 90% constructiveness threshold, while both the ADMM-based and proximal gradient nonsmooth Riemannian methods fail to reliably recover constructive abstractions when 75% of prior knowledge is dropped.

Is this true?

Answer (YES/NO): YES